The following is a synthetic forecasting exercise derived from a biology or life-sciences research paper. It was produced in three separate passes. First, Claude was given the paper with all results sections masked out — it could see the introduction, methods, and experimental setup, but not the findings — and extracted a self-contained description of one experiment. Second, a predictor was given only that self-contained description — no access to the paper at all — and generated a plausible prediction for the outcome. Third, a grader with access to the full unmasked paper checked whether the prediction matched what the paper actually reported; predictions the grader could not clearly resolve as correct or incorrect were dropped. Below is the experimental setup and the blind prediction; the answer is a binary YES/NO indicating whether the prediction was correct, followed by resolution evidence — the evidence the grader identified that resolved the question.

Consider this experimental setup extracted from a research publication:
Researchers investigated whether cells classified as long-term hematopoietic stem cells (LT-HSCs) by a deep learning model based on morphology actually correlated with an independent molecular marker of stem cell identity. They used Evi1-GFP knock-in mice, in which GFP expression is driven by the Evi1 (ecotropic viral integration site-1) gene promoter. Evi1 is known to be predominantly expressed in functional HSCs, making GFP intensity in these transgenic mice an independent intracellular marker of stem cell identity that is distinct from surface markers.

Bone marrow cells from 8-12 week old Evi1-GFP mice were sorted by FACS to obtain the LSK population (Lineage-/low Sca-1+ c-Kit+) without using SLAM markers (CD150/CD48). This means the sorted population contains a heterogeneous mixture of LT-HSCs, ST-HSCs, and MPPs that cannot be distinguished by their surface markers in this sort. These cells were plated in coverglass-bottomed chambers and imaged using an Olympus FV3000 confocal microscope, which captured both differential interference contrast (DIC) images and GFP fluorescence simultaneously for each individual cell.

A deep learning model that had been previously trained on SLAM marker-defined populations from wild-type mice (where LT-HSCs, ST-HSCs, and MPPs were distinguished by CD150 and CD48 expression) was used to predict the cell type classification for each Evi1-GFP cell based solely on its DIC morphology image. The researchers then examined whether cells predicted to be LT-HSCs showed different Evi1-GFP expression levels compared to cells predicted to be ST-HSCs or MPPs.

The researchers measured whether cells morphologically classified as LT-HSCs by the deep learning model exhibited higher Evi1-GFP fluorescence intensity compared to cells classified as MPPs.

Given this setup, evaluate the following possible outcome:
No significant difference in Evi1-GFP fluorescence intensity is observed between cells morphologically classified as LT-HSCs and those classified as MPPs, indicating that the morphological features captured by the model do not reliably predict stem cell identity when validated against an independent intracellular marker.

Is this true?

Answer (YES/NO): NO